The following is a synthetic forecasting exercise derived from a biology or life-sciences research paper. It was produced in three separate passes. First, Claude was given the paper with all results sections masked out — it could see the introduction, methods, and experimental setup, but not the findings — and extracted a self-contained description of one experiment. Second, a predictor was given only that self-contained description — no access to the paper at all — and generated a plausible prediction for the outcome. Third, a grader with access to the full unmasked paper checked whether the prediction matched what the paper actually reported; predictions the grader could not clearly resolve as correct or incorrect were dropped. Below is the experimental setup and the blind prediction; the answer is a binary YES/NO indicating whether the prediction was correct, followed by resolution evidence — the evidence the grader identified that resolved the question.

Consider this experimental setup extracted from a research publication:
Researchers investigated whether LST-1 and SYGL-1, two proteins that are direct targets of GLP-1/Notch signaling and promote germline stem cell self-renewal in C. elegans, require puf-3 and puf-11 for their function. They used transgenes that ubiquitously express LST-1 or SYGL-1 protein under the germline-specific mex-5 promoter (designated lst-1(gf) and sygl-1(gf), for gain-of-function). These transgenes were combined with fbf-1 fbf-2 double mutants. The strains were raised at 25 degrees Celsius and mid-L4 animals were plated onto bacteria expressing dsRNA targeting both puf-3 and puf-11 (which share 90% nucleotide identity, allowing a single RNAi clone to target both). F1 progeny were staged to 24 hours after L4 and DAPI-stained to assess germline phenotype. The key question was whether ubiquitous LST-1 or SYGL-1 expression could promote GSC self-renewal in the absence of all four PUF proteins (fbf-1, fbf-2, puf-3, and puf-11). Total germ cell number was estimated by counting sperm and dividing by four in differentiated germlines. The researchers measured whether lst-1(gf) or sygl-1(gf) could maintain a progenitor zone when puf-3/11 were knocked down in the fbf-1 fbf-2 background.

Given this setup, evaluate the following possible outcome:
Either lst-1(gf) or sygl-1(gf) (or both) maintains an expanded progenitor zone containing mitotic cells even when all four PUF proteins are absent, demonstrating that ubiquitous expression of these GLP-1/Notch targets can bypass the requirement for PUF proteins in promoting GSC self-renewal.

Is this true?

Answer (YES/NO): NO